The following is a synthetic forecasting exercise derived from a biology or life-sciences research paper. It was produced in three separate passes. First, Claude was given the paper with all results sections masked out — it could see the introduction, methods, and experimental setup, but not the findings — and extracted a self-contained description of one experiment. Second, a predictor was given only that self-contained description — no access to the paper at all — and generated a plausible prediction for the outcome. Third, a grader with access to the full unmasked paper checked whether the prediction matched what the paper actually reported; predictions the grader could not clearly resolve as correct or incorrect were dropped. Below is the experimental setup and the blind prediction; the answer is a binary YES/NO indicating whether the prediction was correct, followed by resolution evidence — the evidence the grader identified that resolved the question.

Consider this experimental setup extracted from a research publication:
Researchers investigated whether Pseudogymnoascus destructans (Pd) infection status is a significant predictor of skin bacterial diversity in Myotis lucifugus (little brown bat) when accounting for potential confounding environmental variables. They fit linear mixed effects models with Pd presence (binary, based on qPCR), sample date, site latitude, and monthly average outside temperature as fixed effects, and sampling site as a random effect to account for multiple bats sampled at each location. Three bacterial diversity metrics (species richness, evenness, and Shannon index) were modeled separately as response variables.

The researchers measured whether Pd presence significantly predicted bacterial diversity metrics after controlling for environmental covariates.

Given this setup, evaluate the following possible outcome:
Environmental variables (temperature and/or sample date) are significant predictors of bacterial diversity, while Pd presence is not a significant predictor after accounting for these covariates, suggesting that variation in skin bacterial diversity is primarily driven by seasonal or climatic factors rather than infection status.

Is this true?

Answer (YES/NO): NO